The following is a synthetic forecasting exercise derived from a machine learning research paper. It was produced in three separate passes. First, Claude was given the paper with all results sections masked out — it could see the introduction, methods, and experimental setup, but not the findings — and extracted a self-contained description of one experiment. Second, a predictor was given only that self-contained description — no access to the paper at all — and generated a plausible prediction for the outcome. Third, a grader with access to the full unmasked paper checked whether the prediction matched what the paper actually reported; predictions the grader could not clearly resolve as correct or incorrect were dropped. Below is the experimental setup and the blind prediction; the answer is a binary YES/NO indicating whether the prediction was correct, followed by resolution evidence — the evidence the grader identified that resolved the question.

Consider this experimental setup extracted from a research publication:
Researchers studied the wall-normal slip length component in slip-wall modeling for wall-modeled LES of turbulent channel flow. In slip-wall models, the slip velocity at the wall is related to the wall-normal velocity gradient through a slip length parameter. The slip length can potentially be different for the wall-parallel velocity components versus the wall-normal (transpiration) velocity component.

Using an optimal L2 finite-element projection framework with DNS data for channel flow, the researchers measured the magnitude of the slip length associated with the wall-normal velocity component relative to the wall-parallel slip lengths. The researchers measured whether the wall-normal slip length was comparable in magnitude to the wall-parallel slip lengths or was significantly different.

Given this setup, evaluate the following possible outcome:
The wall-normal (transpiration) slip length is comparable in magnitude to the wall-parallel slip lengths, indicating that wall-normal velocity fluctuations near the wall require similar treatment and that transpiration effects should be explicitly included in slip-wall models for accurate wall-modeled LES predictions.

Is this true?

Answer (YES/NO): NO